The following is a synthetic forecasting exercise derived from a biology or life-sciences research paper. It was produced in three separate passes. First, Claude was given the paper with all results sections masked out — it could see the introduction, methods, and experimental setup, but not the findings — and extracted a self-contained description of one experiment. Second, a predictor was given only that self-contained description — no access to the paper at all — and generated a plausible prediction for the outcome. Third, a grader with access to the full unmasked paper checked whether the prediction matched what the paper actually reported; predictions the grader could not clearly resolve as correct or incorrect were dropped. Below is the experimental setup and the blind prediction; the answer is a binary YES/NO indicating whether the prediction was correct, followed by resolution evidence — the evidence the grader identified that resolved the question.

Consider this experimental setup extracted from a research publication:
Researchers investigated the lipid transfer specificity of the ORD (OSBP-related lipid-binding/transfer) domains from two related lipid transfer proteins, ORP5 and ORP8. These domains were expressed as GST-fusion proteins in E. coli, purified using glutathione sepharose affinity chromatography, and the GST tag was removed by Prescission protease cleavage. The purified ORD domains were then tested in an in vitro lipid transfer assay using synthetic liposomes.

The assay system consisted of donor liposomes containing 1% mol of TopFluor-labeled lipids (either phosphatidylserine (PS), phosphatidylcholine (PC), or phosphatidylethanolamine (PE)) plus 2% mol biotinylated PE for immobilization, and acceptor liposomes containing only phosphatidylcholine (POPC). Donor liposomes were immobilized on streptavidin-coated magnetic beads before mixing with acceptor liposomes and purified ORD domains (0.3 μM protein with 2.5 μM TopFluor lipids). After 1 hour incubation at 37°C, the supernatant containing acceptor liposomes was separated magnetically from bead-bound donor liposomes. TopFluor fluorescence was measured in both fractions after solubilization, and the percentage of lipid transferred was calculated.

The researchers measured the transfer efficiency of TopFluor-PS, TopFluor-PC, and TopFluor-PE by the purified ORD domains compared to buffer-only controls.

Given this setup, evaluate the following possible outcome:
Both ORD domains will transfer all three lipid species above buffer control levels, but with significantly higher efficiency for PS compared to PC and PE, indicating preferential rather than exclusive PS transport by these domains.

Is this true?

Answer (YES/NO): NO